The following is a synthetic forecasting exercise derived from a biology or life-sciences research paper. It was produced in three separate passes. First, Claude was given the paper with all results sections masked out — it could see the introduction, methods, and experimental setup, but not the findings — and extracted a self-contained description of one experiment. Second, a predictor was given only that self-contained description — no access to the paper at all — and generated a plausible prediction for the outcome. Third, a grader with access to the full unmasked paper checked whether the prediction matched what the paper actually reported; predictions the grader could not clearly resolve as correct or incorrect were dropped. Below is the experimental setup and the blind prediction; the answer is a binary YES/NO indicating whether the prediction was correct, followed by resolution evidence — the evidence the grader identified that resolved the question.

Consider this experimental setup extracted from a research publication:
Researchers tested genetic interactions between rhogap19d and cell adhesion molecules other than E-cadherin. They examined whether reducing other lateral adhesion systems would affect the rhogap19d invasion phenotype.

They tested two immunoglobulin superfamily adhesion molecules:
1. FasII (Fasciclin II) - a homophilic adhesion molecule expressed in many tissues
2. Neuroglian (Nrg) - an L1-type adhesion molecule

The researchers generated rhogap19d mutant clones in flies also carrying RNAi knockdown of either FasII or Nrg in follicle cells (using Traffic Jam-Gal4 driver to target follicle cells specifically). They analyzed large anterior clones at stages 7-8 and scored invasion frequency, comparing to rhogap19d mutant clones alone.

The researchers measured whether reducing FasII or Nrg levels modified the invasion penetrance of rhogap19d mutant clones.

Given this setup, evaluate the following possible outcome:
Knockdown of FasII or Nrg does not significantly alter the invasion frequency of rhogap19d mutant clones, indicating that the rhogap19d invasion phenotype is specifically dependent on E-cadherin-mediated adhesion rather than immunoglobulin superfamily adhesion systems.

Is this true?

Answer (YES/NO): NO